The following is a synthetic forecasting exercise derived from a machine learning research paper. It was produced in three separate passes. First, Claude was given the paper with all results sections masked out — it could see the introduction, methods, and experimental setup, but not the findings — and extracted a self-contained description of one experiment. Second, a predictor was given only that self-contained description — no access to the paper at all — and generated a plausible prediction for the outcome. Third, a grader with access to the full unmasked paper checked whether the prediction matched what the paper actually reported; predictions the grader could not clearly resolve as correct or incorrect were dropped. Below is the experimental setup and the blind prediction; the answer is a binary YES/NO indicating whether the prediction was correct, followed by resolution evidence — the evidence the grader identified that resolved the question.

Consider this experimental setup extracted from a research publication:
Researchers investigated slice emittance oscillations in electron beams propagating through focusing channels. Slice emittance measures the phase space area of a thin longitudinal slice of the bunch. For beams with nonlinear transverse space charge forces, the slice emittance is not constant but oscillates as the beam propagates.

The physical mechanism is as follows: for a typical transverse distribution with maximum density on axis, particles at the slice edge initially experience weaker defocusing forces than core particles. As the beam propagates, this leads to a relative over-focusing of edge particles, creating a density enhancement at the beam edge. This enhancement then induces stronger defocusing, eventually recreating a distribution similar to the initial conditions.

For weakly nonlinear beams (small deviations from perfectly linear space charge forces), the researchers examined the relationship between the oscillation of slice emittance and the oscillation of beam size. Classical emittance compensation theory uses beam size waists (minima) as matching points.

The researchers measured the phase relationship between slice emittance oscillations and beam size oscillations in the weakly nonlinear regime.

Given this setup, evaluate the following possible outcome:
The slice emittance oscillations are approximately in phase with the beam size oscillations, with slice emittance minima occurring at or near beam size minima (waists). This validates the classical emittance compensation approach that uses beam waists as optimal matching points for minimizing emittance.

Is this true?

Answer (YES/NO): YES